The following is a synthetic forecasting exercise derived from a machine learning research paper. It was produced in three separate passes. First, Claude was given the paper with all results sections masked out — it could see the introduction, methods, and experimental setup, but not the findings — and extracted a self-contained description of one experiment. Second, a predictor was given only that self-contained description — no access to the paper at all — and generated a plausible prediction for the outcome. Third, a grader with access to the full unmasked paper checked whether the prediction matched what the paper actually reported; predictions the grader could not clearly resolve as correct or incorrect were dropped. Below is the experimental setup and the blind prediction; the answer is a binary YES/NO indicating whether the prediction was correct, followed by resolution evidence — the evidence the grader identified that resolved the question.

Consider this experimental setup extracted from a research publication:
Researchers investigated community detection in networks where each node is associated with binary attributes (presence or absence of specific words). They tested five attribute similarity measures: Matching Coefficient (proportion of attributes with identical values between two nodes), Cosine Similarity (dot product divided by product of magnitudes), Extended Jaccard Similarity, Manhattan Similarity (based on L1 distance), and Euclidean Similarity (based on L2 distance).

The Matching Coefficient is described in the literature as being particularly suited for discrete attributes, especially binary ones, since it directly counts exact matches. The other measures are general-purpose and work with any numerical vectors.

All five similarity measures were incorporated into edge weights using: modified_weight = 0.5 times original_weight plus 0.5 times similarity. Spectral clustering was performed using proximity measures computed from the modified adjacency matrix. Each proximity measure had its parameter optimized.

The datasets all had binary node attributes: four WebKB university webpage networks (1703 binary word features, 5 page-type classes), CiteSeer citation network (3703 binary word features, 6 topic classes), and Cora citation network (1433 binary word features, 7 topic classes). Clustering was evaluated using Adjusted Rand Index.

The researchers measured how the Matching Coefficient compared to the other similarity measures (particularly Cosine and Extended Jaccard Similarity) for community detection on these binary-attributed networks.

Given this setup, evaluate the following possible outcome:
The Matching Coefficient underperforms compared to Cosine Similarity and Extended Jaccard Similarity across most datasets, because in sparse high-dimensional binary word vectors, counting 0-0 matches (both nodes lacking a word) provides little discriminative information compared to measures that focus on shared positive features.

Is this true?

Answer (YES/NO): YES